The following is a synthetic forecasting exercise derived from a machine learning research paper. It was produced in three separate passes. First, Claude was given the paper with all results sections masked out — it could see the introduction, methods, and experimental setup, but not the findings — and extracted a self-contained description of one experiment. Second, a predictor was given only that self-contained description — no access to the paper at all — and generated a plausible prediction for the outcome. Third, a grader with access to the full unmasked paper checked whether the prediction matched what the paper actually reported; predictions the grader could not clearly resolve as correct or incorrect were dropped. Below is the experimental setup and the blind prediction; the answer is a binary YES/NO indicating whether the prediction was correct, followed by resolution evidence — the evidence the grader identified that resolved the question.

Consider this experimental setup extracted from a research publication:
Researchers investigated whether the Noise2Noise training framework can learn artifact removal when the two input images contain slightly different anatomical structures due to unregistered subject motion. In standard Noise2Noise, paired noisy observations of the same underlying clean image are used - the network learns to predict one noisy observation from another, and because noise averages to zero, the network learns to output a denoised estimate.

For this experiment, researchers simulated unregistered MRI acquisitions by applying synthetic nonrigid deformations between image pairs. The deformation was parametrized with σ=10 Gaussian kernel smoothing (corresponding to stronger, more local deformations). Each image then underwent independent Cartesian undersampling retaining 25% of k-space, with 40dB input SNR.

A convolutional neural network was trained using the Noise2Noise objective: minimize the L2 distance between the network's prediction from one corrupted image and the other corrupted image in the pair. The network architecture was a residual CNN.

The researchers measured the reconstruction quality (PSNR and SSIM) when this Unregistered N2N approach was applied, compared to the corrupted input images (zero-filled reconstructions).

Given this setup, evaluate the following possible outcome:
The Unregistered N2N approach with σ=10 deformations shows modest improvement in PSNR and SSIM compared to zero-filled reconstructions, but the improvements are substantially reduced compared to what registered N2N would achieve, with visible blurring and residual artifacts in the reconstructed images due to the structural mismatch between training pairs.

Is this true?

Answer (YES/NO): NO